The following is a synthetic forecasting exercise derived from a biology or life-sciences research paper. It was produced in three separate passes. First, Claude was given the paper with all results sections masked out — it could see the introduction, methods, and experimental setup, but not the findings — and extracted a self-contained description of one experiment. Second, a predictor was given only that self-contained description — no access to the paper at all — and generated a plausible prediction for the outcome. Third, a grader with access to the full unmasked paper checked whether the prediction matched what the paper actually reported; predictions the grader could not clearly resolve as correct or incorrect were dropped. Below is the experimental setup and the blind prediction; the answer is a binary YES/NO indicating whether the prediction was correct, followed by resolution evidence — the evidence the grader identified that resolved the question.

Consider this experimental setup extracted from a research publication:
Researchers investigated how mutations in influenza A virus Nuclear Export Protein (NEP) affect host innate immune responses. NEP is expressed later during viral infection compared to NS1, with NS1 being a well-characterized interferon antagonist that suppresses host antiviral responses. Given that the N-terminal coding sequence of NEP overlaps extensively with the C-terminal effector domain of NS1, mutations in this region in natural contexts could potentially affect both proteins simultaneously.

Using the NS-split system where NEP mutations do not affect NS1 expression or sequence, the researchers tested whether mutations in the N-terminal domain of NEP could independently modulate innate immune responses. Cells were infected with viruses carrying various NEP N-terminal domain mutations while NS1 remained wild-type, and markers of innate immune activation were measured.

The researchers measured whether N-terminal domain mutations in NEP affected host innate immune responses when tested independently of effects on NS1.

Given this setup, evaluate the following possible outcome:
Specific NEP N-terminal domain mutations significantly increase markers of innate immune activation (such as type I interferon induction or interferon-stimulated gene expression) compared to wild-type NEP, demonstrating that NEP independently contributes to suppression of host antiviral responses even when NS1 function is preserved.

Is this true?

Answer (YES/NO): YES